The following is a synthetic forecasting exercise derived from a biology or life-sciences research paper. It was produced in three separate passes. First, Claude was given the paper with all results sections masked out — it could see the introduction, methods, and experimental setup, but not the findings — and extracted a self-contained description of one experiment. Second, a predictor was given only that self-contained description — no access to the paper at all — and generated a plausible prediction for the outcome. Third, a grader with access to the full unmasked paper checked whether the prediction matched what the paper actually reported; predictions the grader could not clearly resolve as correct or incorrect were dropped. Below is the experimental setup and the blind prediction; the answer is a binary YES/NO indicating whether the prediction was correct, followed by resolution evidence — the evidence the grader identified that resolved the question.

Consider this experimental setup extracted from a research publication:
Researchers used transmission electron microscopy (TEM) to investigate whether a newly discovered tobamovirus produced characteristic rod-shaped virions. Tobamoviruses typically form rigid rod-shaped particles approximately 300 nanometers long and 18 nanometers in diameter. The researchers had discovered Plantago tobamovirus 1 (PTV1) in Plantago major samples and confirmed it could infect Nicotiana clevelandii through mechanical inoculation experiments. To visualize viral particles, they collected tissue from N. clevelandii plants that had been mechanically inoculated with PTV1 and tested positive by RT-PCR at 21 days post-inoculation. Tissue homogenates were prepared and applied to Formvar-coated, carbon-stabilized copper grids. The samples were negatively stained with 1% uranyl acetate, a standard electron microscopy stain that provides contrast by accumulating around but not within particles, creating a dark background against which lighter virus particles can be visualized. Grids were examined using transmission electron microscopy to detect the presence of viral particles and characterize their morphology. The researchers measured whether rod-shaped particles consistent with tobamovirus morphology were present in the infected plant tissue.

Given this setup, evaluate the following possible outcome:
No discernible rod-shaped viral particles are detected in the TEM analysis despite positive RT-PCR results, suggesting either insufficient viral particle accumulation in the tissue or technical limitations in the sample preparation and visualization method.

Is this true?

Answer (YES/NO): NO